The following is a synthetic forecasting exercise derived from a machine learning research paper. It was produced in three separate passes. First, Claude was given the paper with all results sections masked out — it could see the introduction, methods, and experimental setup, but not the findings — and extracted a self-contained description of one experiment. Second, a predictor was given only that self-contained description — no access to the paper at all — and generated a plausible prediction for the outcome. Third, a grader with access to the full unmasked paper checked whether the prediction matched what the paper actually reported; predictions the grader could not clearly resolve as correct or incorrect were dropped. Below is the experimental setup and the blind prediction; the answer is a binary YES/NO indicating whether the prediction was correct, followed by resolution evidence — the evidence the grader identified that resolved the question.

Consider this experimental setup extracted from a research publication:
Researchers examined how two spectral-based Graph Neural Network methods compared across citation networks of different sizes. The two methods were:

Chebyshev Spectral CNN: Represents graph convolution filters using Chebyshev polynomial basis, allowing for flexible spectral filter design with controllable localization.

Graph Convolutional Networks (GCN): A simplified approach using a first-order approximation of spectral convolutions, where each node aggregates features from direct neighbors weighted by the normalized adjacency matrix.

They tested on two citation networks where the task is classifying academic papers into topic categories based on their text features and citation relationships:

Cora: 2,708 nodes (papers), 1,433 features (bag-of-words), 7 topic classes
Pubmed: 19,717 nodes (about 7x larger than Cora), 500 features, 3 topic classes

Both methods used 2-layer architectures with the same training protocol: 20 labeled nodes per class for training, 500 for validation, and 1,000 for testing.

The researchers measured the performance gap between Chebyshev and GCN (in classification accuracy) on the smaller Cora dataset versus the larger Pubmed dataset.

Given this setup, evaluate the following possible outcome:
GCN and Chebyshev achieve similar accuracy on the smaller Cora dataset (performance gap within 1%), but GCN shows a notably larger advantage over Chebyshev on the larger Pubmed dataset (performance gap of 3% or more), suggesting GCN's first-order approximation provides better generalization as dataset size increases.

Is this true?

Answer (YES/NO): YES